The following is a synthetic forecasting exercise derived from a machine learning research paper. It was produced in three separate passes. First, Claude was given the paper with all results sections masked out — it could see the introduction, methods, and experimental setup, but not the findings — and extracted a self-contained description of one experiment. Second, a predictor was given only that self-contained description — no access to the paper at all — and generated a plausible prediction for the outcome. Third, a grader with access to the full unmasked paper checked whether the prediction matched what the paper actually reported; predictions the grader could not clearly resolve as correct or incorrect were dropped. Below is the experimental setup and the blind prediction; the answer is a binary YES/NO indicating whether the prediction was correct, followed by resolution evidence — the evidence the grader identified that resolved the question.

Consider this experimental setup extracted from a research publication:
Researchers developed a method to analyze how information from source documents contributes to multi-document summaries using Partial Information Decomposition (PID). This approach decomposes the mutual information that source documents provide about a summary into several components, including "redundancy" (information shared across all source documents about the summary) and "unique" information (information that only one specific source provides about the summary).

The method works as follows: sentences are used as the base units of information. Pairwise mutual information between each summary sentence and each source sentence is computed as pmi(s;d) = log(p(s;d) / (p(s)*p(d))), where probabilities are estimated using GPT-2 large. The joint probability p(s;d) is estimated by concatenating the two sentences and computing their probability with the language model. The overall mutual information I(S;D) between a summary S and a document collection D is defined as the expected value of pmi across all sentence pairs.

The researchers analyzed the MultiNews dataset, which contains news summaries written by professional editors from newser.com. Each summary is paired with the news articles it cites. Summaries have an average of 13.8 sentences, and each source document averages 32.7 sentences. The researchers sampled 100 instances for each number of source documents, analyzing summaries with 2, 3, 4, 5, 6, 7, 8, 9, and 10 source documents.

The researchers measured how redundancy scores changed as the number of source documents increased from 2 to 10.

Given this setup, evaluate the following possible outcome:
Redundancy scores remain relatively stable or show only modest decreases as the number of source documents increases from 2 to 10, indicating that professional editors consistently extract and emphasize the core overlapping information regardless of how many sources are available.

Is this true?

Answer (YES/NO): NO